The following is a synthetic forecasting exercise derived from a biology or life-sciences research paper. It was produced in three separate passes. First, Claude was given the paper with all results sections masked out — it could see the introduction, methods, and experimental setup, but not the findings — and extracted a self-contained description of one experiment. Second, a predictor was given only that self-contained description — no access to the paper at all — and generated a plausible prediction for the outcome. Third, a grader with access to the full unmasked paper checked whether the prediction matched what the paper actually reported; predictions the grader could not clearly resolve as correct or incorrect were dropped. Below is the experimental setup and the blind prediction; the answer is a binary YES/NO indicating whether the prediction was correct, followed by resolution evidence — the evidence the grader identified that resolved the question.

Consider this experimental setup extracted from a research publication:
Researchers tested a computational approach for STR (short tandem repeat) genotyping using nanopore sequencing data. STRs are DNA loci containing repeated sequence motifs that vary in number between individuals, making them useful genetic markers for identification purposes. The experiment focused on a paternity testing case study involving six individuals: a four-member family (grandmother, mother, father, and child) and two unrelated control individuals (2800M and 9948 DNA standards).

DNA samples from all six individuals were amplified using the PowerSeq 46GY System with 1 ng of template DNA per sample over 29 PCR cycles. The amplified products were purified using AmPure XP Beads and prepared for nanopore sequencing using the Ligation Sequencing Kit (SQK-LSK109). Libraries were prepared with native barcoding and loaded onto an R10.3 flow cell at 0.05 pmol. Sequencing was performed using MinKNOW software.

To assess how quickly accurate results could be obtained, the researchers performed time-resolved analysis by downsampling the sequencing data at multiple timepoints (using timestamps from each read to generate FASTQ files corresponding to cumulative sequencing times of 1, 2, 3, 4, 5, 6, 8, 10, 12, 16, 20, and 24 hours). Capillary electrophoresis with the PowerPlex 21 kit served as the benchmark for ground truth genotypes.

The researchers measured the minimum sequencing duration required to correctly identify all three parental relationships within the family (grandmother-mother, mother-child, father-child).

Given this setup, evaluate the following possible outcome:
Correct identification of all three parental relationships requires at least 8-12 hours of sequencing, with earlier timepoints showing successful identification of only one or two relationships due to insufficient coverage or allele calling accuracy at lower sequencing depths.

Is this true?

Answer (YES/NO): NO